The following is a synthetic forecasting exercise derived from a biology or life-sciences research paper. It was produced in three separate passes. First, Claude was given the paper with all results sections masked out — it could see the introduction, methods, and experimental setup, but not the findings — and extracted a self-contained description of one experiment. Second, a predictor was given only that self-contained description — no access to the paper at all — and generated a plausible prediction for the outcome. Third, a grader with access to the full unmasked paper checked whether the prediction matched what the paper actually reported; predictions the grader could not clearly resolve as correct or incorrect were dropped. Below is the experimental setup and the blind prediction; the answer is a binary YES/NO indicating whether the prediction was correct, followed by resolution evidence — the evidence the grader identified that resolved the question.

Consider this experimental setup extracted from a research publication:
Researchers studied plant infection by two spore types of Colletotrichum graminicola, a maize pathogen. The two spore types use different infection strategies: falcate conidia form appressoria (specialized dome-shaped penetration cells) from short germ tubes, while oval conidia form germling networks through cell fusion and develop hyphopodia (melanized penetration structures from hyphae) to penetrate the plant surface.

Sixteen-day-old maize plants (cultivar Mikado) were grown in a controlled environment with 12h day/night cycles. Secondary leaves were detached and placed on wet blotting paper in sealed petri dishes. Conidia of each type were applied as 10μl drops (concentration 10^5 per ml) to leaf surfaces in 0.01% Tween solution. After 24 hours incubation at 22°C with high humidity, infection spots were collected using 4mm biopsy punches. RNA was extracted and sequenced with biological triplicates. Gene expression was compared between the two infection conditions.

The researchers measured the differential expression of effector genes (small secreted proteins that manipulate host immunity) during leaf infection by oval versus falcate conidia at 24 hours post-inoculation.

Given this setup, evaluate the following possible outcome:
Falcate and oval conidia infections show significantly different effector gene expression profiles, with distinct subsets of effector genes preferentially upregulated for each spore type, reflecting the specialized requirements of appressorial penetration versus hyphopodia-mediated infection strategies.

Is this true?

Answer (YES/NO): YES